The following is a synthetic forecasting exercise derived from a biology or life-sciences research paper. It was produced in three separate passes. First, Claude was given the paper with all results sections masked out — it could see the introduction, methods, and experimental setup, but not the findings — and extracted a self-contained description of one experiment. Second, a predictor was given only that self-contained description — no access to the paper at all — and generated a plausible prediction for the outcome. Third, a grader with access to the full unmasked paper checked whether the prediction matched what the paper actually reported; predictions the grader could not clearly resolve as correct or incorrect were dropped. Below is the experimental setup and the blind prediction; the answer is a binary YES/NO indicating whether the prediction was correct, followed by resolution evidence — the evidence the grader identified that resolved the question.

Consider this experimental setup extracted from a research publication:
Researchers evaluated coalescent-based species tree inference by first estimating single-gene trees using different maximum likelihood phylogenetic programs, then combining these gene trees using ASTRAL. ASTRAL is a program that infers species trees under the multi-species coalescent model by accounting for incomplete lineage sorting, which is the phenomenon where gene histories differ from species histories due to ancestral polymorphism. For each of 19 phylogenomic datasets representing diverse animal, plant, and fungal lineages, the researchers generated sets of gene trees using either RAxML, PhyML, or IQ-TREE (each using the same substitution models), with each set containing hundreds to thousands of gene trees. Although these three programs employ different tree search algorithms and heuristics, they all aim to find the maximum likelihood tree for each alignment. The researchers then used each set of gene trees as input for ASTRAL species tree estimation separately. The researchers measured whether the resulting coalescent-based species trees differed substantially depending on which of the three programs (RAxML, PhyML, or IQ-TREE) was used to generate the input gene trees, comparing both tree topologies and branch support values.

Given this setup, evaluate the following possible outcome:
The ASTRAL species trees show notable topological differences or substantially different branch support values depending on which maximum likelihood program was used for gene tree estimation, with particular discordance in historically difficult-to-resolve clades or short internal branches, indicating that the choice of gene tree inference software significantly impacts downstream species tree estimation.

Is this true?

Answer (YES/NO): NO